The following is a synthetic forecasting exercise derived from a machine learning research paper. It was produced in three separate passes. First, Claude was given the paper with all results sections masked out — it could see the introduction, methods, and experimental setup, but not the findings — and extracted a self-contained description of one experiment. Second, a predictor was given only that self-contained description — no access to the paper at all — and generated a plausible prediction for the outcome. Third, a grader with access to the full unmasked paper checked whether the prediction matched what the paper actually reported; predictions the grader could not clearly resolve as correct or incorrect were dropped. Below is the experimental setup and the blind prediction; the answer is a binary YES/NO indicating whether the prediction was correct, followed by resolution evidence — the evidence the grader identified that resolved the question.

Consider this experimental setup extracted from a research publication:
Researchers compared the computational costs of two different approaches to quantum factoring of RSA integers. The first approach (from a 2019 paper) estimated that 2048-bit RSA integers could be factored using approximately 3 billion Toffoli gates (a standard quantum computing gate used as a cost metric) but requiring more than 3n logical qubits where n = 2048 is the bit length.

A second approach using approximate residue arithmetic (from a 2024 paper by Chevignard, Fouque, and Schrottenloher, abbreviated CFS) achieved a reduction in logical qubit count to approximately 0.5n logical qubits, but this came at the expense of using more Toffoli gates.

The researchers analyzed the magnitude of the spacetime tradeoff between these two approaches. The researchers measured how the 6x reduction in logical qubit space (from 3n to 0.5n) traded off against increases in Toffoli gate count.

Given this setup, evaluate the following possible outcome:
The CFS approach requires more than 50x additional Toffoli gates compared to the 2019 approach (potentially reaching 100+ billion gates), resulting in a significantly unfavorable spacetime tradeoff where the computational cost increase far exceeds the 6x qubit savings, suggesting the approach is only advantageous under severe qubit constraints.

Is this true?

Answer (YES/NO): YES